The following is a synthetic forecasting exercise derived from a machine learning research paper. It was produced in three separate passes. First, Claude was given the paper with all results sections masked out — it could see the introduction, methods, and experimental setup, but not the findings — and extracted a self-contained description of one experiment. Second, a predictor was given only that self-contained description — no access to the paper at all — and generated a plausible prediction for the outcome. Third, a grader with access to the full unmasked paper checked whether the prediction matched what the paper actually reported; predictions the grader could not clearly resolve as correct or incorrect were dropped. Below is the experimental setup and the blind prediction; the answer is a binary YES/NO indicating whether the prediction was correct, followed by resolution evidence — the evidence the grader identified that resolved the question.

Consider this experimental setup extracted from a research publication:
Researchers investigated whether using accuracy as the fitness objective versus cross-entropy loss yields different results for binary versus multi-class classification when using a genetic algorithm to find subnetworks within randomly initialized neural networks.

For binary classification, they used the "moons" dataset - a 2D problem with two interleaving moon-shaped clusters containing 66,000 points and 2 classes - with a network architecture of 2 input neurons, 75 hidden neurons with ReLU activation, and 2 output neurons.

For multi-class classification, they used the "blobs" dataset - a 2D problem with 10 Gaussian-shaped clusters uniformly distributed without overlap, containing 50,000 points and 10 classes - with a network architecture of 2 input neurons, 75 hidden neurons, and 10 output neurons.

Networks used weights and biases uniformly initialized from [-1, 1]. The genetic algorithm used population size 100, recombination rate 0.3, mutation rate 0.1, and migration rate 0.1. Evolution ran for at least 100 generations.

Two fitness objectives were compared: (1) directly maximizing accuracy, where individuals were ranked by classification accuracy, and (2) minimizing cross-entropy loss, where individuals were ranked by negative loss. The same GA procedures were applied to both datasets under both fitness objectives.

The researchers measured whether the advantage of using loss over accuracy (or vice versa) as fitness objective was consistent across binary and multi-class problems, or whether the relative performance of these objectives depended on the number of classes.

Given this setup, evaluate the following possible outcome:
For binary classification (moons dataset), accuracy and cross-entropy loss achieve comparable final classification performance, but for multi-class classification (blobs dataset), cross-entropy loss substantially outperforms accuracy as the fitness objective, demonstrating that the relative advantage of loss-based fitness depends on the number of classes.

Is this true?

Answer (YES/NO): YES